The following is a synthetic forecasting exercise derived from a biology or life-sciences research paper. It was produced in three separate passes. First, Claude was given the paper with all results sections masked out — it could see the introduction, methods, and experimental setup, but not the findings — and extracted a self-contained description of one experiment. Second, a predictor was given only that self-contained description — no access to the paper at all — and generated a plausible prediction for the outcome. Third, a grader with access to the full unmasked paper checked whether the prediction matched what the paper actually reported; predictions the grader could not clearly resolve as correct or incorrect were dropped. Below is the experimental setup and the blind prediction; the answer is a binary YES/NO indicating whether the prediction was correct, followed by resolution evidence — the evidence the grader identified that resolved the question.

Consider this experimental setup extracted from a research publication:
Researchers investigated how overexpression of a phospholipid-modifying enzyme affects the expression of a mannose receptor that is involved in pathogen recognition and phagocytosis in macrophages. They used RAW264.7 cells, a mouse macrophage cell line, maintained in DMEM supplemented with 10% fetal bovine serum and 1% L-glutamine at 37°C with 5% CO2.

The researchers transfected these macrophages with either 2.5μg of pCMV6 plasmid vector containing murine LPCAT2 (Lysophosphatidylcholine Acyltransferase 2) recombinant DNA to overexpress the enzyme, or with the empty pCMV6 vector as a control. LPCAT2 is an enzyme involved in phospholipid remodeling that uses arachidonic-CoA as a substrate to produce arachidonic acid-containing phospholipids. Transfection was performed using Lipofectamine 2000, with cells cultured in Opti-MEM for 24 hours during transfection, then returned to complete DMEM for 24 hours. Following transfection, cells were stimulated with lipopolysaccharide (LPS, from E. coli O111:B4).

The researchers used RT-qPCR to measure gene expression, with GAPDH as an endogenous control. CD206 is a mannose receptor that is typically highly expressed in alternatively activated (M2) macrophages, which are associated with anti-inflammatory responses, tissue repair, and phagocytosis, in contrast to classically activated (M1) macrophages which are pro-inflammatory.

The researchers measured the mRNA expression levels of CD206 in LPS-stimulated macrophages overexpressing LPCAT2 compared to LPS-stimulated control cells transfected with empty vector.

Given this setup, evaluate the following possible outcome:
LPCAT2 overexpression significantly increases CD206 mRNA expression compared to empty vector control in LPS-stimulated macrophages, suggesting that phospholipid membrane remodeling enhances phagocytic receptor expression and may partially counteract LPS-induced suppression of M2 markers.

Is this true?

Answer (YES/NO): NO